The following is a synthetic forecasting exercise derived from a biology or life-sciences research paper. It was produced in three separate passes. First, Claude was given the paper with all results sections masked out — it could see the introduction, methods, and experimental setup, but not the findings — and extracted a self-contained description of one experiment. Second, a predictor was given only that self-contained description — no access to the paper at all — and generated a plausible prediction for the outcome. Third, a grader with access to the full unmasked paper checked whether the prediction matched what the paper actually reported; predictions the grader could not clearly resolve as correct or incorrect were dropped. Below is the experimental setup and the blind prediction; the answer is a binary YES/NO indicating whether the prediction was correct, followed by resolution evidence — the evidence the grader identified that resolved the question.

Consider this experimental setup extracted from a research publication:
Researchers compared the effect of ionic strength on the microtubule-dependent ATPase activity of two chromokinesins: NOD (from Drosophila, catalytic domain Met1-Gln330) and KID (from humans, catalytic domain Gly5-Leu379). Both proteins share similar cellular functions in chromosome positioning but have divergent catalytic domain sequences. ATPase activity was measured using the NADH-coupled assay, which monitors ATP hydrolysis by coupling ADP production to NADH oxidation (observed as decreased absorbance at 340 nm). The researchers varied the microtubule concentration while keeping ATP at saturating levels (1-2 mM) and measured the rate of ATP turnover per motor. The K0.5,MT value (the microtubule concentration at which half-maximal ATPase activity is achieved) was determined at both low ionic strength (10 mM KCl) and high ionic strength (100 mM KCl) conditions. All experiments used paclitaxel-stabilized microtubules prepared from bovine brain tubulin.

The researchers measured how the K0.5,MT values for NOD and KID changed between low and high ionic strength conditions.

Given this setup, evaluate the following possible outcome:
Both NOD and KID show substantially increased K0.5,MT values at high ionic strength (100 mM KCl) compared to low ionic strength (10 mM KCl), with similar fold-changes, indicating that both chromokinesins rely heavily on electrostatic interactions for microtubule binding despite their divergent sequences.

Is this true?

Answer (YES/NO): NO